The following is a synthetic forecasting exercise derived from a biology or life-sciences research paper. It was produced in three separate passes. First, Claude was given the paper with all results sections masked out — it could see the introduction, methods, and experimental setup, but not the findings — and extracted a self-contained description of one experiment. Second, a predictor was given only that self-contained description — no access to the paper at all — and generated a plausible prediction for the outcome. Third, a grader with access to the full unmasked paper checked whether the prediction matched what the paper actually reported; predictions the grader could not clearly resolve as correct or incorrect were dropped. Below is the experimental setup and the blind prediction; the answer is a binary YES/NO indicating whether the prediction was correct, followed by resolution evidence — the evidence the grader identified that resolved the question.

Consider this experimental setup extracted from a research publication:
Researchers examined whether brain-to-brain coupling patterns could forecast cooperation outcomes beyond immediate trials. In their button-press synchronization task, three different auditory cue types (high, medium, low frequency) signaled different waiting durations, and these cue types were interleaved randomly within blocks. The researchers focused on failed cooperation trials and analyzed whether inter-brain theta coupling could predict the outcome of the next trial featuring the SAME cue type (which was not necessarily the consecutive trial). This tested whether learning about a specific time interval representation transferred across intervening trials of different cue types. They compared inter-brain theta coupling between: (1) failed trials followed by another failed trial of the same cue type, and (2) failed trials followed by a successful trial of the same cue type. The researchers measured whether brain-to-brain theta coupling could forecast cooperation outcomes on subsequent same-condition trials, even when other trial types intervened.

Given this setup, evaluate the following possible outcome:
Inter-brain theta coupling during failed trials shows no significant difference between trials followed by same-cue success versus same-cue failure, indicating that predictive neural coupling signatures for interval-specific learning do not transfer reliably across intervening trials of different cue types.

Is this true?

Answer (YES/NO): YES